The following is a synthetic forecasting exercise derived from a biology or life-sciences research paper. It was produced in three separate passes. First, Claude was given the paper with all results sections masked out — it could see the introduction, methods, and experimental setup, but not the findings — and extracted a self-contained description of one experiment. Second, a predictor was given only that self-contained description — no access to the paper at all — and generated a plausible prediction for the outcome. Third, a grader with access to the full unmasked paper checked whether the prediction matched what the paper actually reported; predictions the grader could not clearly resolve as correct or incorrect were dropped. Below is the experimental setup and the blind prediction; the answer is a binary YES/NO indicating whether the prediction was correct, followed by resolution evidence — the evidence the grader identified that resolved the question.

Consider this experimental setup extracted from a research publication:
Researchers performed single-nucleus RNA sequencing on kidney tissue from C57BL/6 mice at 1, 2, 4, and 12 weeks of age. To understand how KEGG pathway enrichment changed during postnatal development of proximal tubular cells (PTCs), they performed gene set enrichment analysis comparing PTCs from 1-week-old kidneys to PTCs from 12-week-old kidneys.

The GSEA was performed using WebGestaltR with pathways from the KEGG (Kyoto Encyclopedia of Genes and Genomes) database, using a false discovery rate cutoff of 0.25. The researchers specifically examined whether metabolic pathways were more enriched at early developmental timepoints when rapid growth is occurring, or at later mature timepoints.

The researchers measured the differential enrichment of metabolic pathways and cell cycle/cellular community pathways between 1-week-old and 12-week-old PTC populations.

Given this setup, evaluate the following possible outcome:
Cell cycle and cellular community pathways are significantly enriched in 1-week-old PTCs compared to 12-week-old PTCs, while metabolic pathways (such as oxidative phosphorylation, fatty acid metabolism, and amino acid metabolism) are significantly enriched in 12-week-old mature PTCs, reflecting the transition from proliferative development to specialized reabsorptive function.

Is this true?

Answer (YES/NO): NO